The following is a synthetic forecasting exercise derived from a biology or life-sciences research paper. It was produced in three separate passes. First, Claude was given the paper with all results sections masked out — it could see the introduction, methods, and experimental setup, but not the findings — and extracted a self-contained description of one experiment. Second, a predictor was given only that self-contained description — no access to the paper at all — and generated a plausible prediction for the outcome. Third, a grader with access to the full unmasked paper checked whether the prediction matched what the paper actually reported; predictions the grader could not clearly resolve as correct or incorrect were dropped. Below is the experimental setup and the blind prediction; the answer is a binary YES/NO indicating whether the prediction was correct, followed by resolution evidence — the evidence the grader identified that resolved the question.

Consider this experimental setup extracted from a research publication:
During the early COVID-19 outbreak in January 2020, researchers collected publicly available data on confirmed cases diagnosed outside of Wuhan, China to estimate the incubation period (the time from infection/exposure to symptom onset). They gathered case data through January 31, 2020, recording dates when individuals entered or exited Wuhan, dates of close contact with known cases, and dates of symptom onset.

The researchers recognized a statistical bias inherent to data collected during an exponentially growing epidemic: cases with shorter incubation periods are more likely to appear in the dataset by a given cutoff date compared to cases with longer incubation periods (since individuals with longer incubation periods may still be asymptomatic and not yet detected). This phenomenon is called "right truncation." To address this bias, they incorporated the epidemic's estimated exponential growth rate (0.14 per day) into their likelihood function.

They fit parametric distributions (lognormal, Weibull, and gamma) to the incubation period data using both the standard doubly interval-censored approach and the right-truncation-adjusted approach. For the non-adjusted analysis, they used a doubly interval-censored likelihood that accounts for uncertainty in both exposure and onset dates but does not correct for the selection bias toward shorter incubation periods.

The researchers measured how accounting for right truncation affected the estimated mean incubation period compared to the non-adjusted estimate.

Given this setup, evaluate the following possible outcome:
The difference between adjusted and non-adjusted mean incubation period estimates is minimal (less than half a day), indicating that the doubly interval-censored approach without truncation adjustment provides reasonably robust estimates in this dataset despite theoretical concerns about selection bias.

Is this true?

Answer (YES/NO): NO